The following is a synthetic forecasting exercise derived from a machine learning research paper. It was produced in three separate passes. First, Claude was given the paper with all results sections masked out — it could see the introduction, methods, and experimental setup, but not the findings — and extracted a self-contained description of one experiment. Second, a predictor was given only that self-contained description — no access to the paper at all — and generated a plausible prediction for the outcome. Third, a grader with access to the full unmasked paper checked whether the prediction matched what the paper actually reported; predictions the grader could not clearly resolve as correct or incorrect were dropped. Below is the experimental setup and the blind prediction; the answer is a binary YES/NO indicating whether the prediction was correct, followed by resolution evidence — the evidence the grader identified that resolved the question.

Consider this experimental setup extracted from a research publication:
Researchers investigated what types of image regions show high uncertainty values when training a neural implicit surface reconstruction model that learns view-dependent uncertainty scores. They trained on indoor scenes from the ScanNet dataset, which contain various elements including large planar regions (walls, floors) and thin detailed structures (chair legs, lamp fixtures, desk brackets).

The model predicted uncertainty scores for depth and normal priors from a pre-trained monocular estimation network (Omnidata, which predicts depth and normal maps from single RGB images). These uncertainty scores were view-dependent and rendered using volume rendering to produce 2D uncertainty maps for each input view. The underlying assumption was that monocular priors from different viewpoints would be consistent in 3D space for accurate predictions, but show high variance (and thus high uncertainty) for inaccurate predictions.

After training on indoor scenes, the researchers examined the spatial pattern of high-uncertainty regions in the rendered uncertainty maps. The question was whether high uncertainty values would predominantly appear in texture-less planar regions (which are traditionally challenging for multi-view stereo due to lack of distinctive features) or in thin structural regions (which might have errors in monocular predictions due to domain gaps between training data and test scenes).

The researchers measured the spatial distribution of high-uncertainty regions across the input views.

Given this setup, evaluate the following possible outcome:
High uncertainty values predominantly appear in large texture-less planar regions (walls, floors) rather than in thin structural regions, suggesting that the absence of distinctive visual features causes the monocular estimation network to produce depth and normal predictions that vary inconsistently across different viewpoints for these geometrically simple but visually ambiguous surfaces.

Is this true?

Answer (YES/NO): NO